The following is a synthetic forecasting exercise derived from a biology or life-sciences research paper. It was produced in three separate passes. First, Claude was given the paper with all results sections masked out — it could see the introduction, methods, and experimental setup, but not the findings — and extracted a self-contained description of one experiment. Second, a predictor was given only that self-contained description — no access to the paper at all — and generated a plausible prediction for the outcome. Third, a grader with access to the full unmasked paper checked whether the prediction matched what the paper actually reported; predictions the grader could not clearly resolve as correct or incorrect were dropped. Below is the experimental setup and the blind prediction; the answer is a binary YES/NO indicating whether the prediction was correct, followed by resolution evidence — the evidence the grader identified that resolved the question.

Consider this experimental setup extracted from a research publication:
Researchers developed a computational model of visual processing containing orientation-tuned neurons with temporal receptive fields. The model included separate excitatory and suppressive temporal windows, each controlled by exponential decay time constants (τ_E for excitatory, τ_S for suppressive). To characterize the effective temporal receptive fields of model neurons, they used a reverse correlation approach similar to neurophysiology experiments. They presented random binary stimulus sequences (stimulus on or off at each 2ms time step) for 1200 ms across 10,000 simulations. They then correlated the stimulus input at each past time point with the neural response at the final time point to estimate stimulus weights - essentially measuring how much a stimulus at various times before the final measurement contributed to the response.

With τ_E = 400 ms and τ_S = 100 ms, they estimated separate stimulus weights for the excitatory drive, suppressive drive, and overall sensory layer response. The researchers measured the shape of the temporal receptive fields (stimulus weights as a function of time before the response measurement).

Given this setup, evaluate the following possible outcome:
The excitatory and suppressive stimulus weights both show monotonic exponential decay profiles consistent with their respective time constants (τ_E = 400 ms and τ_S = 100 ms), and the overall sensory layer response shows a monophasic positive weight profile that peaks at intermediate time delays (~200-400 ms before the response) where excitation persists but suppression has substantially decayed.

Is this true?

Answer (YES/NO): NO